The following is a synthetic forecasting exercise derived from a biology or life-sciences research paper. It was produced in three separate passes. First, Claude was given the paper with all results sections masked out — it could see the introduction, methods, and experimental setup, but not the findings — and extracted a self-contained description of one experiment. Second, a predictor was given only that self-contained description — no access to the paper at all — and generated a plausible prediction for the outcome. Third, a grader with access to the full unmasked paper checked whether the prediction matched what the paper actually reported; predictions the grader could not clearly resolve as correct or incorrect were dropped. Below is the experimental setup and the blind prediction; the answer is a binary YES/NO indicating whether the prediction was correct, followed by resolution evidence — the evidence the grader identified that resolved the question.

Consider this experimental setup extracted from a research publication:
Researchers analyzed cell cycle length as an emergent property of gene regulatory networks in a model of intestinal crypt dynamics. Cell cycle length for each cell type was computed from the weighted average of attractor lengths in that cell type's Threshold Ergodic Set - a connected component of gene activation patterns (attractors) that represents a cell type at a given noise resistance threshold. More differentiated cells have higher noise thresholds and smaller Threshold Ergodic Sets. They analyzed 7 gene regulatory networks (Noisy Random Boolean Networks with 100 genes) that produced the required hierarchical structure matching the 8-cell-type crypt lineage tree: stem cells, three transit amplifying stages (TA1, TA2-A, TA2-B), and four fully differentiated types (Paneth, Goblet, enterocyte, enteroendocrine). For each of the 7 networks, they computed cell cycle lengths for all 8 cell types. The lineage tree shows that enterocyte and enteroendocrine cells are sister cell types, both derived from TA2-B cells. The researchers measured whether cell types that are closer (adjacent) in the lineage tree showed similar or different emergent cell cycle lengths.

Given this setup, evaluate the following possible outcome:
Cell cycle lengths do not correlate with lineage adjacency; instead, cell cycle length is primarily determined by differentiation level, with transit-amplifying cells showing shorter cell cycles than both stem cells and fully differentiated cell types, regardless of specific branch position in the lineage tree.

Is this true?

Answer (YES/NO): NO